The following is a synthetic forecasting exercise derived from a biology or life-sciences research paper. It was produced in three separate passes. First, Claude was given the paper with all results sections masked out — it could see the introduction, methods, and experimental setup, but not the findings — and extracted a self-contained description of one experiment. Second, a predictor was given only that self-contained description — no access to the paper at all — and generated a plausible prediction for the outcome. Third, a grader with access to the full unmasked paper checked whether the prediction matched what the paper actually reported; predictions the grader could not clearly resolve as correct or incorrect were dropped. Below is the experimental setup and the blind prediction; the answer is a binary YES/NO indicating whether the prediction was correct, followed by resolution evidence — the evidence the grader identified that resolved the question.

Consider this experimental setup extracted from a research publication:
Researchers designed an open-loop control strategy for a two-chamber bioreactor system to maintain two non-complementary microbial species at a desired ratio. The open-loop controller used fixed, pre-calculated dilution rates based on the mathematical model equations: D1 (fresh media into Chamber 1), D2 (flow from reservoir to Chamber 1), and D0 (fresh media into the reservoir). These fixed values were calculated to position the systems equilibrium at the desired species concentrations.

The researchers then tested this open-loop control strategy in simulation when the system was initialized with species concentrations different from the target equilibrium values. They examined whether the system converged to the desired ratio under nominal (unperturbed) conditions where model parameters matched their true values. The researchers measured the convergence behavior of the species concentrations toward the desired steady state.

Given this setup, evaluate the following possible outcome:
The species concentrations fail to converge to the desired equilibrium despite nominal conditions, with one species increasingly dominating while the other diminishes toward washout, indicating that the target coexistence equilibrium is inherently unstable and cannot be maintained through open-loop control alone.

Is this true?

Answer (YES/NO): NO